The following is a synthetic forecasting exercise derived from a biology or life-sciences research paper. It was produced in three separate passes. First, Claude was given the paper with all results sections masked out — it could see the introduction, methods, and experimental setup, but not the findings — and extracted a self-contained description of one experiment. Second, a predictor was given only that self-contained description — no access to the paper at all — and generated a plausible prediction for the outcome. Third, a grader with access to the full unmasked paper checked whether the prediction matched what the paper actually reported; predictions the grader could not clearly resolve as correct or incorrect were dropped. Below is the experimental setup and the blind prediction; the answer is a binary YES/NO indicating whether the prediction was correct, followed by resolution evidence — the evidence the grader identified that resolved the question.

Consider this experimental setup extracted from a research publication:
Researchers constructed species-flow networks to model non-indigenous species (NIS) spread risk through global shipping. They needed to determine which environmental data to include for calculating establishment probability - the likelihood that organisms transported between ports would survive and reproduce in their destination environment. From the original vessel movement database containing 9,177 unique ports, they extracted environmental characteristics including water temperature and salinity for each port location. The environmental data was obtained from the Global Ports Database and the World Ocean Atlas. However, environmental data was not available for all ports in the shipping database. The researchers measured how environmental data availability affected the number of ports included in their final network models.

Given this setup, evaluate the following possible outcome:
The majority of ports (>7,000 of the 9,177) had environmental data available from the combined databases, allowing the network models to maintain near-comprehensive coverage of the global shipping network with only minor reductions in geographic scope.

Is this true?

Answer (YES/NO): NO